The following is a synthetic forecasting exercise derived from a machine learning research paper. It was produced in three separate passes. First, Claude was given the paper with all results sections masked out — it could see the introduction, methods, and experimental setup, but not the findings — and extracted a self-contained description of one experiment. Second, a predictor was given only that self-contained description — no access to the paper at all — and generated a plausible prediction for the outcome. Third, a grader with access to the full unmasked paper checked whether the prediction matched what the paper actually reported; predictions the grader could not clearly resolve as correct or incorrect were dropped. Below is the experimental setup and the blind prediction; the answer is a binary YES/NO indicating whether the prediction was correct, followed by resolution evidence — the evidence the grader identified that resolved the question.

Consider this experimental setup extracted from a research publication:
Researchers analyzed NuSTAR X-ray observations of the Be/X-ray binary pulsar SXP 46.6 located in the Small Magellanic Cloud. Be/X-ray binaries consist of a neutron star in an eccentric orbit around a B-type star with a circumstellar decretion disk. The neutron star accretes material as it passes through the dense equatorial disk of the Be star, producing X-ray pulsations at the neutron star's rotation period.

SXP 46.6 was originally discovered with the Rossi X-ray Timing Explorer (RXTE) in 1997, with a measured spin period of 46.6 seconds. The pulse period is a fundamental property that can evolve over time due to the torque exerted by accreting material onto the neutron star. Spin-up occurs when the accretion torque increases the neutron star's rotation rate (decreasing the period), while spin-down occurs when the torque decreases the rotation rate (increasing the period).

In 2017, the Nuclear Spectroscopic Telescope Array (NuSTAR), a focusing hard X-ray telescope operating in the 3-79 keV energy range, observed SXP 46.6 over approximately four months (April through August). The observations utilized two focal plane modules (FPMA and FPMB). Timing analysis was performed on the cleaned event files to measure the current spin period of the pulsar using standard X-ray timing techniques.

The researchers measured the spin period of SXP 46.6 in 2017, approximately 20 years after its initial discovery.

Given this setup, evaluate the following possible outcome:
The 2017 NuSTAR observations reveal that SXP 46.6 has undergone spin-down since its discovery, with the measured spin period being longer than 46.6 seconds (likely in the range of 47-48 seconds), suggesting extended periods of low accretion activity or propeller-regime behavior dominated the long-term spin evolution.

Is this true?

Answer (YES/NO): NO